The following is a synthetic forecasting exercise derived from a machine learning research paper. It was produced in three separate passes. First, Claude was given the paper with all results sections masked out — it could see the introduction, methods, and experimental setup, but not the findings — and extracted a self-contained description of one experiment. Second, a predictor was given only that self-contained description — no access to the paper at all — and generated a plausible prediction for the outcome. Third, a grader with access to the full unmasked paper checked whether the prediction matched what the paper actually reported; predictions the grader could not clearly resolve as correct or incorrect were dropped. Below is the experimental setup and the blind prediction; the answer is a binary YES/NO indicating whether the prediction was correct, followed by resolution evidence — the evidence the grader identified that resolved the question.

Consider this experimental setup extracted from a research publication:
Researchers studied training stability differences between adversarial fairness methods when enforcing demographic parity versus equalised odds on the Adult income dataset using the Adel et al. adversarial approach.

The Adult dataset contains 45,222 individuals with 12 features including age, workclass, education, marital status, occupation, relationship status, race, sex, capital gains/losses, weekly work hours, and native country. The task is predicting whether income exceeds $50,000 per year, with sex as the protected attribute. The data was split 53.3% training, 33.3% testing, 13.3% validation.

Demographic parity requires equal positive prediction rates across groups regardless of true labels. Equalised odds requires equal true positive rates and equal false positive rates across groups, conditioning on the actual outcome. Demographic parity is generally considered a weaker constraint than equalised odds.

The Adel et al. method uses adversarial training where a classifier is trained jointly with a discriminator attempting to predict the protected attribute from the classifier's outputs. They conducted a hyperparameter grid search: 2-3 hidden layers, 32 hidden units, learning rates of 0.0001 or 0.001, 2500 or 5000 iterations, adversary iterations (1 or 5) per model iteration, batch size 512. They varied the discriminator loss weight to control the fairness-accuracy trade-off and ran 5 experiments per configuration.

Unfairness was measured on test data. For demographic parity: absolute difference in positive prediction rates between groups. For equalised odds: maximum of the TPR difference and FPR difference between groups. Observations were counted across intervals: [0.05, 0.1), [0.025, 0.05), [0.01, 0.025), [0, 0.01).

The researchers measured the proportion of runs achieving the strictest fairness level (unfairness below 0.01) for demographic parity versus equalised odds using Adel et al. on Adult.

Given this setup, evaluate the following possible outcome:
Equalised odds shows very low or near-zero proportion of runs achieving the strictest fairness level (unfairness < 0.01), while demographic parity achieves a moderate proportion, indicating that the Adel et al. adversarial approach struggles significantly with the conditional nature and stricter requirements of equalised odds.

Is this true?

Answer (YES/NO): NO